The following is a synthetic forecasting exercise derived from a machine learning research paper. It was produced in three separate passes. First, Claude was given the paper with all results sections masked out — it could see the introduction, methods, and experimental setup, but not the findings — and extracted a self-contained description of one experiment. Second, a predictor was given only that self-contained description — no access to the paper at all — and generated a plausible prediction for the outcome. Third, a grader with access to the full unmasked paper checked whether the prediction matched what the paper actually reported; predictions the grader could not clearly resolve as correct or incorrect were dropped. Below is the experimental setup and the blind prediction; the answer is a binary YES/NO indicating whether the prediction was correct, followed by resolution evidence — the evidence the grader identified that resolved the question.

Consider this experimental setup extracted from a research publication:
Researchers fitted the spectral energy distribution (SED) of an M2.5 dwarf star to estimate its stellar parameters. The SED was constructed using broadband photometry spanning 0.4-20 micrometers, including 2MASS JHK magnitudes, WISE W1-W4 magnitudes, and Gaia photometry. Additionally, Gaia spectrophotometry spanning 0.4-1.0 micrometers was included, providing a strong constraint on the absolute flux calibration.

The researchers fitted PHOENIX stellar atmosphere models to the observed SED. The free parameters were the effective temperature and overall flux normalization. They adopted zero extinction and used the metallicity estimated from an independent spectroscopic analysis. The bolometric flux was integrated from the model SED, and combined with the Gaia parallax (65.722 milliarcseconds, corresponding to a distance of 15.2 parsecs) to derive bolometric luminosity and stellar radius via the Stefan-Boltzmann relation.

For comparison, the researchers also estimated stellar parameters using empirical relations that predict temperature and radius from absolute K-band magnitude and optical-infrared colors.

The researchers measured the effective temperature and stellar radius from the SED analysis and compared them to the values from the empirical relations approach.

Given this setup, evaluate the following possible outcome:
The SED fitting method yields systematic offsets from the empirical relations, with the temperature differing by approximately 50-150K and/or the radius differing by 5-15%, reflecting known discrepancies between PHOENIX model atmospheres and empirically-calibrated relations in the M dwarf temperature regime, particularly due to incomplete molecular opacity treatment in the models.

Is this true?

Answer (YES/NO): NO